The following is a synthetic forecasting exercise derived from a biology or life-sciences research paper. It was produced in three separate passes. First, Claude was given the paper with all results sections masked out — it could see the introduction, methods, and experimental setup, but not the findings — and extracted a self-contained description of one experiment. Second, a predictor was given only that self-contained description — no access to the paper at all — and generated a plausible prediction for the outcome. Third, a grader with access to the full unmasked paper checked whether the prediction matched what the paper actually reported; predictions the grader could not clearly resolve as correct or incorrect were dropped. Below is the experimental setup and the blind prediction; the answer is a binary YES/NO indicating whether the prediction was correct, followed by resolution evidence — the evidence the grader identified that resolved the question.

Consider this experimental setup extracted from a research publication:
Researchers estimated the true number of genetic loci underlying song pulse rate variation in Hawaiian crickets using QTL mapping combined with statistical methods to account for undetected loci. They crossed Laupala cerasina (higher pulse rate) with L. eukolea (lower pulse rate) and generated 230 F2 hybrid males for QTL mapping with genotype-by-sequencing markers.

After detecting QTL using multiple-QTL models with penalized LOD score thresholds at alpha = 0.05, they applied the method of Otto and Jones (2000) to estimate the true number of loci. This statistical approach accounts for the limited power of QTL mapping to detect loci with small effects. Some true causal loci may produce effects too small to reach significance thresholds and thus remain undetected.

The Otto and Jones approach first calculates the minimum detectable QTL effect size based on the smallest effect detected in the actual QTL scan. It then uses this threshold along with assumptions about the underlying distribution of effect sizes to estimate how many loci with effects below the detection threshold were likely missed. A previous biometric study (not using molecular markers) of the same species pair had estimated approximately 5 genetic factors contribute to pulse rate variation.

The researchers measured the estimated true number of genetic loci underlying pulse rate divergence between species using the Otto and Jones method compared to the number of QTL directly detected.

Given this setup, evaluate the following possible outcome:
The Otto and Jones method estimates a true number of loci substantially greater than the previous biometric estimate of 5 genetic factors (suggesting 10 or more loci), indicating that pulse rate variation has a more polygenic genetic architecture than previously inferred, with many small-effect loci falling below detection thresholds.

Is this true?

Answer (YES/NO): YES